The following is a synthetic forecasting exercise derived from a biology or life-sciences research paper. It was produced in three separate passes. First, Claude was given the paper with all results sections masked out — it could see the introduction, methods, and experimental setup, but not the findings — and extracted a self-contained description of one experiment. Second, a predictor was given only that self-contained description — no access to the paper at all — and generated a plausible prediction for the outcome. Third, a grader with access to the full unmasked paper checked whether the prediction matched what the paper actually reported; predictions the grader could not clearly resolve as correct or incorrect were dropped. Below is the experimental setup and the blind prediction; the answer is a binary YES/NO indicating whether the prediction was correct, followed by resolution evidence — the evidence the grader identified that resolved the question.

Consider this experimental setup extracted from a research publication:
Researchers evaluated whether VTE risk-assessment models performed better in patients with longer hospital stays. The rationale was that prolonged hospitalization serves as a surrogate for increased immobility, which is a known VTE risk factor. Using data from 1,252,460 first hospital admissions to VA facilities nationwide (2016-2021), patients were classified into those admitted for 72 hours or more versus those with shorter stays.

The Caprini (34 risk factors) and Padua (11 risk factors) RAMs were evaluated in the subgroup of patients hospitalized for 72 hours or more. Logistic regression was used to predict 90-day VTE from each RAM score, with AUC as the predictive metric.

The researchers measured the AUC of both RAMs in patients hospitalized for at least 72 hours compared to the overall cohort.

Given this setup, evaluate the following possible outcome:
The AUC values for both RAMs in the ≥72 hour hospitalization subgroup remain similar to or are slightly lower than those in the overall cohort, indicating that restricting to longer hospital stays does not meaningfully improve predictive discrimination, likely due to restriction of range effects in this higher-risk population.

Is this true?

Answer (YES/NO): YES